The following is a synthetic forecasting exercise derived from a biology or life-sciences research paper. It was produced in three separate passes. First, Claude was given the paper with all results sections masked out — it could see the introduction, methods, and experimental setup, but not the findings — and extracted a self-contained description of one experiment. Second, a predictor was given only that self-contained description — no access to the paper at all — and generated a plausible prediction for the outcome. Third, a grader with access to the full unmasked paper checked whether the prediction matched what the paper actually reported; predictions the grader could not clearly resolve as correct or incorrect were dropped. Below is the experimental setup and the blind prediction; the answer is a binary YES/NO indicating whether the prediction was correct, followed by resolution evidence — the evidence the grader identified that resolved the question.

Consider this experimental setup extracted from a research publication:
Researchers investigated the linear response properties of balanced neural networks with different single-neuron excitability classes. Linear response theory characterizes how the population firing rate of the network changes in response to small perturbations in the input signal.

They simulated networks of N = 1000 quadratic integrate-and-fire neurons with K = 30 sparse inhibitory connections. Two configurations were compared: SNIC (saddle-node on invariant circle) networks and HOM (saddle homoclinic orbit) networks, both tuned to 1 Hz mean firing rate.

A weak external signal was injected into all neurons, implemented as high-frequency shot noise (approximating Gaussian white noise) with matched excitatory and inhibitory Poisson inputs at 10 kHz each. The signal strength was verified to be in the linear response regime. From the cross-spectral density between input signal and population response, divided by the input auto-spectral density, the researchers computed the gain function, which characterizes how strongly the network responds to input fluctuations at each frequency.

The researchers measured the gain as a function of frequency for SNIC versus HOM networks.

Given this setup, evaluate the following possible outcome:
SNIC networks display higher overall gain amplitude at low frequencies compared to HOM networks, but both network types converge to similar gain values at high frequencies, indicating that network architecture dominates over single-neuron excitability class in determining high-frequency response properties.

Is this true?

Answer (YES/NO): NO